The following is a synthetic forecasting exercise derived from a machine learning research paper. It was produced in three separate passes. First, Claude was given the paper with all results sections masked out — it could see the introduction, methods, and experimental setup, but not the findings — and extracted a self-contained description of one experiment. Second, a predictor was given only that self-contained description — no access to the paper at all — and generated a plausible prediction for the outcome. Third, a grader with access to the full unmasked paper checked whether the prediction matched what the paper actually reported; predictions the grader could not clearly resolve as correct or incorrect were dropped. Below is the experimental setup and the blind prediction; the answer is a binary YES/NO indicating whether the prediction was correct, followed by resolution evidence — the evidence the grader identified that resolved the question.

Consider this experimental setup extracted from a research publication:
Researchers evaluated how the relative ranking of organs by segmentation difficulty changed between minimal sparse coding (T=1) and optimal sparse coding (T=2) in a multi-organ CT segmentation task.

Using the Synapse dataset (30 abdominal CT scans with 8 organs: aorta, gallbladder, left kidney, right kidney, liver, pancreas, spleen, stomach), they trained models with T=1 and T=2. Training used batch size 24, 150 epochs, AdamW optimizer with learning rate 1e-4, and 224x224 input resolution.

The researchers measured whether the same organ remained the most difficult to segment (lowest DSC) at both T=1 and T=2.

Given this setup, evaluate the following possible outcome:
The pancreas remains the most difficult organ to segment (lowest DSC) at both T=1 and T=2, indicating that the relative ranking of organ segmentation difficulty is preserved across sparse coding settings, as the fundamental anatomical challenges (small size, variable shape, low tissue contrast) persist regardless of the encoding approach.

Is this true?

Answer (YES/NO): YES